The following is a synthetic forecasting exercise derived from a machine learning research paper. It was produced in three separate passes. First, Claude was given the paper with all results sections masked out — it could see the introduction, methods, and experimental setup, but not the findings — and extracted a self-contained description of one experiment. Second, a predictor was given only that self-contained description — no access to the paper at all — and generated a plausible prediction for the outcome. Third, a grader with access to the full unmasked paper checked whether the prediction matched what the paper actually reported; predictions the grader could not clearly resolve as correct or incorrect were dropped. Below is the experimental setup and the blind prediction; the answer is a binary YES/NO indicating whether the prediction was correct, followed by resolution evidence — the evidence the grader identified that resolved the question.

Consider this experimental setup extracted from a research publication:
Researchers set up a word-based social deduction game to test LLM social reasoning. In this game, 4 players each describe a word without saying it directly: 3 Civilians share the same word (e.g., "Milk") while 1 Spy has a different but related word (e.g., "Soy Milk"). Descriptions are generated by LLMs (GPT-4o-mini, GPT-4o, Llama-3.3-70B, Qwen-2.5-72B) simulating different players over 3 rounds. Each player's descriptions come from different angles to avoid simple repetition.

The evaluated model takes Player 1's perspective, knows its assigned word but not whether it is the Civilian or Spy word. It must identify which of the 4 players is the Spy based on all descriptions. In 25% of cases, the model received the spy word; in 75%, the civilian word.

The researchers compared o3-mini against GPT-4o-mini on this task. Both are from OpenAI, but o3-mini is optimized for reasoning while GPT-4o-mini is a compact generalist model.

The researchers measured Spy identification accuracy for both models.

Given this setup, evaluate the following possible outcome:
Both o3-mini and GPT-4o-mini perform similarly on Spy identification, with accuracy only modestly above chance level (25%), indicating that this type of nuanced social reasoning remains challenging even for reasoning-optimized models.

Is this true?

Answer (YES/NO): NO